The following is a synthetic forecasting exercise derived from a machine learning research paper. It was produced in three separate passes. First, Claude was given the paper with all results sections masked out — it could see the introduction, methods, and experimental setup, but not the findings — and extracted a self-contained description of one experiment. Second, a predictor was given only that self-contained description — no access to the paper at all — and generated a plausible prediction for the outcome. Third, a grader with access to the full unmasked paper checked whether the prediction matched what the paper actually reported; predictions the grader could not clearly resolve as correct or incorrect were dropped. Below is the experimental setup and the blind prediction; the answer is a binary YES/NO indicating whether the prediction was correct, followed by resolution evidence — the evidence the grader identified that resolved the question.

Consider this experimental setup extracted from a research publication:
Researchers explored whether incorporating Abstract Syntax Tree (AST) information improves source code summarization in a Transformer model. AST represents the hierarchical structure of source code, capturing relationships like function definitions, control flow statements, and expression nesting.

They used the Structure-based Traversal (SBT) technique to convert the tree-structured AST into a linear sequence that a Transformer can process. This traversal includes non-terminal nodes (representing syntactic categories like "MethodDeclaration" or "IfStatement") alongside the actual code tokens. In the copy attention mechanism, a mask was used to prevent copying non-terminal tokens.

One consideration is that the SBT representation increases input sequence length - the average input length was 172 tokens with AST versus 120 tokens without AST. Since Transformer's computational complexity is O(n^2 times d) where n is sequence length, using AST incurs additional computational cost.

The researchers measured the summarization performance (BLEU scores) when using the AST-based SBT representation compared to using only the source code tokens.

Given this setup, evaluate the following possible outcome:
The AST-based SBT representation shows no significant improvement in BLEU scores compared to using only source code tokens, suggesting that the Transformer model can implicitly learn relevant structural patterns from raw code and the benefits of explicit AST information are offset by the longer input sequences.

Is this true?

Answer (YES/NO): YES